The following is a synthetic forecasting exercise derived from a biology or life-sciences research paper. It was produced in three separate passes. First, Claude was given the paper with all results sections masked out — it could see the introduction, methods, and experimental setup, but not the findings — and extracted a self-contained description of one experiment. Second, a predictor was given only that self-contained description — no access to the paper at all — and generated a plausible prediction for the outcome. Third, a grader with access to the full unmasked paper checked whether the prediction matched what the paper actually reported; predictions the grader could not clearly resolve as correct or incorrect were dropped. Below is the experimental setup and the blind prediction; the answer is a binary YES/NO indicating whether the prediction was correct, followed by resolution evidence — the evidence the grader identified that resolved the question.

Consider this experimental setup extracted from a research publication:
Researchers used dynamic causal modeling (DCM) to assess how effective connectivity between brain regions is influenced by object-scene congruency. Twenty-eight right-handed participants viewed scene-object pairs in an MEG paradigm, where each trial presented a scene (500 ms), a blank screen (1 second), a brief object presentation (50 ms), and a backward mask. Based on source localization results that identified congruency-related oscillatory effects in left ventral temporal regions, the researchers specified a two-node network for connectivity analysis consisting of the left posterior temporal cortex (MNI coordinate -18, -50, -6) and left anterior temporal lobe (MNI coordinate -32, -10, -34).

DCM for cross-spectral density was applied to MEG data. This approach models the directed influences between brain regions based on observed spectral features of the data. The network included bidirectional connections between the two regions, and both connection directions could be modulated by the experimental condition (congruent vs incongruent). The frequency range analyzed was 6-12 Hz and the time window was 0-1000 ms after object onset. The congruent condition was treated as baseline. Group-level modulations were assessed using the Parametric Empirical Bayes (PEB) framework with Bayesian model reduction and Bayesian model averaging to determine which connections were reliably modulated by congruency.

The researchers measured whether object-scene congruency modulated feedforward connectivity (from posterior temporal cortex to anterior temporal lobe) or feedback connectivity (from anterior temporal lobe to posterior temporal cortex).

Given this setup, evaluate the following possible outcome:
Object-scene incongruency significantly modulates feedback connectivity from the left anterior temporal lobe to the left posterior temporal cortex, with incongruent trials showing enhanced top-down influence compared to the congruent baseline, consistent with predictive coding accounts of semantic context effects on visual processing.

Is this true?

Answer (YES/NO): YES